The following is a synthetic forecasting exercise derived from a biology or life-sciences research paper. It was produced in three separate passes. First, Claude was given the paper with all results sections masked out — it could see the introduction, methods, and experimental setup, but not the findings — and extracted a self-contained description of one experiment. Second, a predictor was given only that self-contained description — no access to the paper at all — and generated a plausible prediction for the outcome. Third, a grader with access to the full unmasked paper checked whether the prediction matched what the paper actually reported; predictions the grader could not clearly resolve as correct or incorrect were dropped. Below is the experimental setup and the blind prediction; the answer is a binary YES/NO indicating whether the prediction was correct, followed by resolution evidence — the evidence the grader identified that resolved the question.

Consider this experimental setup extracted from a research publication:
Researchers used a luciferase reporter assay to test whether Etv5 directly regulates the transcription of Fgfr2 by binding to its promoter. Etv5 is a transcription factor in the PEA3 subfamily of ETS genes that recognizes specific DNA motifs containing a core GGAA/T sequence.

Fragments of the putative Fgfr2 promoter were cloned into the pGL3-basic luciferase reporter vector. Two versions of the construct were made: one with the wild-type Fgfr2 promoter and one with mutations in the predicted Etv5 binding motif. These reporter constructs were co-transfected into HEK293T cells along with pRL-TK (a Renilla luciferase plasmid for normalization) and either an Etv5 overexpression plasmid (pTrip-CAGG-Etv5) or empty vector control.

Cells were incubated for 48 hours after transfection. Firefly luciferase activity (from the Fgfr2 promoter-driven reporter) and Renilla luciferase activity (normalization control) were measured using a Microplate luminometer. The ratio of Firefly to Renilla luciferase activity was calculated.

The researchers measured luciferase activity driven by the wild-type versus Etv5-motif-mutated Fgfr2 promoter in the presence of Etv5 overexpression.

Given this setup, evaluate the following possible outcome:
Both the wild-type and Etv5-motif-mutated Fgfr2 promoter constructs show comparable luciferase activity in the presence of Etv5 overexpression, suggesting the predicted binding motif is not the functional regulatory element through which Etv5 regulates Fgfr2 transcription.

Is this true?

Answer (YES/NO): YES